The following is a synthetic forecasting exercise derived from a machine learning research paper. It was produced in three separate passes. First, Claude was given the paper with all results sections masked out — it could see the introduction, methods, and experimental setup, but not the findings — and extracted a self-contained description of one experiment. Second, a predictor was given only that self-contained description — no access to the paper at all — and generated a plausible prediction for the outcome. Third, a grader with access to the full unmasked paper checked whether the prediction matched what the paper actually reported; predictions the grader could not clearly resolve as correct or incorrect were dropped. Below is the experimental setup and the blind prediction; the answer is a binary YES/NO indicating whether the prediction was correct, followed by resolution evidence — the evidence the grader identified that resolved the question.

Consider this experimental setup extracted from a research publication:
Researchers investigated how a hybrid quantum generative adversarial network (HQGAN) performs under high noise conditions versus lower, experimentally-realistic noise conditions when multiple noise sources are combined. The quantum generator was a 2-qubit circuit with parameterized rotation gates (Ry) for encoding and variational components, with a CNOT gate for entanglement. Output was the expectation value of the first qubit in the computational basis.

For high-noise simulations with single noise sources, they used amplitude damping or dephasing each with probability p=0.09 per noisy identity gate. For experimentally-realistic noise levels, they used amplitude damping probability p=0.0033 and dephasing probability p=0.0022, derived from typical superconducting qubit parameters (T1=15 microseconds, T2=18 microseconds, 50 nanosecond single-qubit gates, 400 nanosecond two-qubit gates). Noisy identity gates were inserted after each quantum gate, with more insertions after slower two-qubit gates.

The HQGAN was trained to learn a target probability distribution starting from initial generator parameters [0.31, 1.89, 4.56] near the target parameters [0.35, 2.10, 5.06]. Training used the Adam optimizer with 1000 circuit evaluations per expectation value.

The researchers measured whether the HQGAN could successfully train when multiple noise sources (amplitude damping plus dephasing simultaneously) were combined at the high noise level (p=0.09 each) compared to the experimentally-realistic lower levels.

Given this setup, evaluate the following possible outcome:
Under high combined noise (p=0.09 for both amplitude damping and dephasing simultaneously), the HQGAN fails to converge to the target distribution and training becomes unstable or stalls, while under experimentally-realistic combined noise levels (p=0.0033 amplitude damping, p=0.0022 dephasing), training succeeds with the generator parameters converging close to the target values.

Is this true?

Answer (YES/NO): YES